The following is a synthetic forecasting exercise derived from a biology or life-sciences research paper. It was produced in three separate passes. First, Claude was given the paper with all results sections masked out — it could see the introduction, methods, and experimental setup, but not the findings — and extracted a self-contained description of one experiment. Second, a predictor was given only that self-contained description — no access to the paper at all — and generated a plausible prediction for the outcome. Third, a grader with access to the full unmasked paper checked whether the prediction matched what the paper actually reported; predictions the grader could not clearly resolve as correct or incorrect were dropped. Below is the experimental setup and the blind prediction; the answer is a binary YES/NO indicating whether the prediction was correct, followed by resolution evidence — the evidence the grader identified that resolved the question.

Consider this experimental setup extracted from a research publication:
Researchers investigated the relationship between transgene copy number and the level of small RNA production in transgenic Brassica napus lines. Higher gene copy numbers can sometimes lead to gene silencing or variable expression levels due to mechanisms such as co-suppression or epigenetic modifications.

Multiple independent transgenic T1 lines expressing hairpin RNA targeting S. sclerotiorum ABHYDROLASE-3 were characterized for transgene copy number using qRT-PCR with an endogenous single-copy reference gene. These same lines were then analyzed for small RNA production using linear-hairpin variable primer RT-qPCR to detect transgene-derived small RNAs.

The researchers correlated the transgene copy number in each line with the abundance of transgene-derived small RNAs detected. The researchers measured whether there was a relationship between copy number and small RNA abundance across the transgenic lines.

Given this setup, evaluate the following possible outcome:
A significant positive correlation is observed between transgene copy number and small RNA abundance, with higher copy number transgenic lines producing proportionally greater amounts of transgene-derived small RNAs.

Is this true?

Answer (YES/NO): NO